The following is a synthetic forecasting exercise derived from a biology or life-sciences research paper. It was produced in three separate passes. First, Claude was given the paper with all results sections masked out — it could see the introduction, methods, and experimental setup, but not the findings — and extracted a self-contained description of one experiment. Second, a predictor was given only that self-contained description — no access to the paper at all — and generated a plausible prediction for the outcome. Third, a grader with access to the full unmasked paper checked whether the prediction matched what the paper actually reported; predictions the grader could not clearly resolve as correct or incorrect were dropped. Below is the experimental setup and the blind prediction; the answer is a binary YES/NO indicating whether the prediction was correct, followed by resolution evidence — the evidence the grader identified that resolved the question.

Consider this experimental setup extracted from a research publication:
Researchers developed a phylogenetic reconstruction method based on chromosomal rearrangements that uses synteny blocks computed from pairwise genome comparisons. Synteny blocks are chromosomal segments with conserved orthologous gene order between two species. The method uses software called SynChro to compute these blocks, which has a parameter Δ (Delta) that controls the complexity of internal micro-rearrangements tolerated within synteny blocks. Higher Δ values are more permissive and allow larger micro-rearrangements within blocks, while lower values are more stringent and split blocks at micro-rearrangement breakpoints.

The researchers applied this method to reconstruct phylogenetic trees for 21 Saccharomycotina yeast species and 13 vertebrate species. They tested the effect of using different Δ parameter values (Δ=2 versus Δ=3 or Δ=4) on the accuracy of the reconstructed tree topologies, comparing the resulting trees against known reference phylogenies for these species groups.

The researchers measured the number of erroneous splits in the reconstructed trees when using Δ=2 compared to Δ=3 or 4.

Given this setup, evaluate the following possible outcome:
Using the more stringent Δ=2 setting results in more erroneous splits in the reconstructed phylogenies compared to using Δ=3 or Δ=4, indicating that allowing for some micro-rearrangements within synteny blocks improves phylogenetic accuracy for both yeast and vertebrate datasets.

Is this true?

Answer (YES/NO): YES